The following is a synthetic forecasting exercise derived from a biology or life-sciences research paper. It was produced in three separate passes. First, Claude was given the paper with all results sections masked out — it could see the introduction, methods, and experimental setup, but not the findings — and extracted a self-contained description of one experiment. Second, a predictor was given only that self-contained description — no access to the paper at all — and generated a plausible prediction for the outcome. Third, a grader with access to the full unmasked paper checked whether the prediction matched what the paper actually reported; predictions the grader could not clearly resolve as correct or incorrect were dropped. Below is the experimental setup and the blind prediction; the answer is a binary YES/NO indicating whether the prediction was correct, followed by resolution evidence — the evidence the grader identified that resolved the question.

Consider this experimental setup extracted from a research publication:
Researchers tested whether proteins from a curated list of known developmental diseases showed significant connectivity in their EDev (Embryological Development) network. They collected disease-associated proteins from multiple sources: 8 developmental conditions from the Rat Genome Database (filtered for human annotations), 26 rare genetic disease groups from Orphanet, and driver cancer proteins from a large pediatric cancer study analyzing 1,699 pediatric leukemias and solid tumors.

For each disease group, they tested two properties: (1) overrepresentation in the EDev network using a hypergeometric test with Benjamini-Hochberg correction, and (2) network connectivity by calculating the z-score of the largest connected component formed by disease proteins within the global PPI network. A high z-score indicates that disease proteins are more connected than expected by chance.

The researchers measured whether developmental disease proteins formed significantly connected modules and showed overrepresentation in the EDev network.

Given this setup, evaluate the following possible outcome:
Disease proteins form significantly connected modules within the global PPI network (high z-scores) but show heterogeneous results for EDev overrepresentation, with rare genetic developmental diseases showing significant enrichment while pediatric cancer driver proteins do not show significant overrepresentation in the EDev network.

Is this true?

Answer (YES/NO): NO